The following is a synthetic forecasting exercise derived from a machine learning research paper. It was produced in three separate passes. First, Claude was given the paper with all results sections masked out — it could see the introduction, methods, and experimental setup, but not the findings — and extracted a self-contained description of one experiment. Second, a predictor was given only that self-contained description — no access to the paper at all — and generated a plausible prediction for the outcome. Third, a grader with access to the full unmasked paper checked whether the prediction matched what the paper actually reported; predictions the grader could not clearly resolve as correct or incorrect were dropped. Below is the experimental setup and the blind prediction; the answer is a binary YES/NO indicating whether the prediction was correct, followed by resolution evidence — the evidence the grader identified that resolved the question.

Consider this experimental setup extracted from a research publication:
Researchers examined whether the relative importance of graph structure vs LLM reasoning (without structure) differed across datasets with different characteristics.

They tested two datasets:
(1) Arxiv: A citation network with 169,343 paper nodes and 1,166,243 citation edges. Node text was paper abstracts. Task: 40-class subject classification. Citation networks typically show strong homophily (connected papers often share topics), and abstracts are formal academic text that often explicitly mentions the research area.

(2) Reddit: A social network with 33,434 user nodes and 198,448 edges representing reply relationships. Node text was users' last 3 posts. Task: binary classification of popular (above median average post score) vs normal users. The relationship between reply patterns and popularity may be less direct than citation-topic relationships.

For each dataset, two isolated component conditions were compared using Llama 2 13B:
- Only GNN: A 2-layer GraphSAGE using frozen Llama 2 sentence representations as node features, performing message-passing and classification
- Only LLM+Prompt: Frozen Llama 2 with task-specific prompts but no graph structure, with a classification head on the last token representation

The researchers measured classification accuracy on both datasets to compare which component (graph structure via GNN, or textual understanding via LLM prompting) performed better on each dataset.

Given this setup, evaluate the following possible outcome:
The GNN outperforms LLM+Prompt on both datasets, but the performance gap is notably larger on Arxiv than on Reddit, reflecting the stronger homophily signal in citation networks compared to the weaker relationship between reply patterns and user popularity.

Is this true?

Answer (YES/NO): NO